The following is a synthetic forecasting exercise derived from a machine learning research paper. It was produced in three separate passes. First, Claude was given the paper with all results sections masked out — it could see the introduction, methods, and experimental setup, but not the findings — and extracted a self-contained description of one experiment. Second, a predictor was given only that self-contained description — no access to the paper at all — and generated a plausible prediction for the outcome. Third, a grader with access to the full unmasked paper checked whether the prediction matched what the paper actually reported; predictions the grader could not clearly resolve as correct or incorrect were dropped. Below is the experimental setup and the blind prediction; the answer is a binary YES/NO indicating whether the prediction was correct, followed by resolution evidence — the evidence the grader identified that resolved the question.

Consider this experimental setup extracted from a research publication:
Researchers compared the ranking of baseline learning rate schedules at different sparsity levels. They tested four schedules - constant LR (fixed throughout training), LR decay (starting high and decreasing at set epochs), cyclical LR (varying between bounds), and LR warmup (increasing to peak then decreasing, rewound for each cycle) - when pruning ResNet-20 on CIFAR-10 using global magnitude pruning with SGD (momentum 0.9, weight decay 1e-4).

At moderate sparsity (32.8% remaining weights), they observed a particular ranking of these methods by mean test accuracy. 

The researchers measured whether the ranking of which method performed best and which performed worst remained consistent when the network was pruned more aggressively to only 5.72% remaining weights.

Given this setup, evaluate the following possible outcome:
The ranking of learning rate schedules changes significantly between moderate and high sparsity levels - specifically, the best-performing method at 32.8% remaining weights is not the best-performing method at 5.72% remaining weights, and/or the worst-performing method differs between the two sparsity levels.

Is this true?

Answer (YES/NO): NO